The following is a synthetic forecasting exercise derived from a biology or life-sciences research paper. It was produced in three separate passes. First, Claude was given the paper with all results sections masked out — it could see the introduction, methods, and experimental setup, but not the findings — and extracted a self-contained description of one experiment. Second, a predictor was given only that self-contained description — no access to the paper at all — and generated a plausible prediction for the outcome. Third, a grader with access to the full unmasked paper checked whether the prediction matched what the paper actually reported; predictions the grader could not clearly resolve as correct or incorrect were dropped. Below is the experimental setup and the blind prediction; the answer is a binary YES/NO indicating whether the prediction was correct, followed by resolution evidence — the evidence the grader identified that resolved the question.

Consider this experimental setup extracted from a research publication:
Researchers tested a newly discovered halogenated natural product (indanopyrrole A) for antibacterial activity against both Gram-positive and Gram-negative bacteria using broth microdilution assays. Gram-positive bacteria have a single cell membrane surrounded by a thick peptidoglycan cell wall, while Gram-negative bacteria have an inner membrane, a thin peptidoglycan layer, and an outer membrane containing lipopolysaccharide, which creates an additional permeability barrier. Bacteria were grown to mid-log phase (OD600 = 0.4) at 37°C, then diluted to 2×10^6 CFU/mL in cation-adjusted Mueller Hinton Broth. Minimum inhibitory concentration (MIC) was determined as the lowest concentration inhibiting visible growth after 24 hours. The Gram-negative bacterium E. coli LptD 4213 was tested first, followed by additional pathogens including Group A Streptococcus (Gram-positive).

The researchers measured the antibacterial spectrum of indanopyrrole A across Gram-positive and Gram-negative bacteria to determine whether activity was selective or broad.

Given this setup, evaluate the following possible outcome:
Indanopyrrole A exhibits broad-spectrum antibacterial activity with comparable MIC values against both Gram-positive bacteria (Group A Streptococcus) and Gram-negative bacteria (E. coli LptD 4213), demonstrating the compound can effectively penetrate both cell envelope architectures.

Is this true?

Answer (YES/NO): NO